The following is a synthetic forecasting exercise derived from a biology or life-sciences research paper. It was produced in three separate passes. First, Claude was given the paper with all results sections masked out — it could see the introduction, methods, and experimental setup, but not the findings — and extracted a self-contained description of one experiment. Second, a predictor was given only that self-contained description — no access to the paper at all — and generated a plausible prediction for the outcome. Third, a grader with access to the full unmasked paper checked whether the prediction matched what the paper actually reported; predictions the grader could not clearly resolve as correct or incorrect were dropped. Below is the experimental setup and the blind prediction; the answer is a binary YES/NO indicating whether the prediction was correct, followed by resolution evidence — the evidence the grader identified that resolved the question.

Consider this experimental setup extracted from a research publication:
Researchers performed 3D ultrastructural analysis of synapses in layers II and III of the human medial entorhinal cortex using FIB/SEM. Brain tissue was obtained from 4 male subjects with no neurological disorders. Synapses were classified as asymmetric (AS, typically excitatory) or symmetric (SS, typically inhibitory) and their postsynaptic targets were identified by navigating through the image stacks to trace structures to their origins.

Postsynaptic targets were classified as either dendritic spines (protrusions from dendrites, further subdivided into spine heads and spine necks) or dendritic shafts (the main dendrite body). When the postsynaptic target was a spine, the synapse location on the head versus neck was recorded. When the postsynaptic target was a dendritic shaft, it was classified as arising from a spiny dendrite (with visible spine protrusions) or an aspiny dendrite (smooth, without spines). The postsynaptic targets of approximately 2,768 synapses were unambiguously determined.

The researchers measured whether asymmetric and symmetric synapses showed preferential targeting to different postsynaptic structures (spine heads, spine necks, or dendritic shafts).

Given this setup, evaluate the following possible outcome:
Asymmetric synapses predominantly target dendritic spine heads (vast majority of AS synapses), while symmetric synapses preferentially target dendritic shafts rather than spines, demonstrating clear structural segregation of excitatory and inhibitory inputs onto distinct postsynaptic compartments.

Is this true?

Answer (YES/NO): NO